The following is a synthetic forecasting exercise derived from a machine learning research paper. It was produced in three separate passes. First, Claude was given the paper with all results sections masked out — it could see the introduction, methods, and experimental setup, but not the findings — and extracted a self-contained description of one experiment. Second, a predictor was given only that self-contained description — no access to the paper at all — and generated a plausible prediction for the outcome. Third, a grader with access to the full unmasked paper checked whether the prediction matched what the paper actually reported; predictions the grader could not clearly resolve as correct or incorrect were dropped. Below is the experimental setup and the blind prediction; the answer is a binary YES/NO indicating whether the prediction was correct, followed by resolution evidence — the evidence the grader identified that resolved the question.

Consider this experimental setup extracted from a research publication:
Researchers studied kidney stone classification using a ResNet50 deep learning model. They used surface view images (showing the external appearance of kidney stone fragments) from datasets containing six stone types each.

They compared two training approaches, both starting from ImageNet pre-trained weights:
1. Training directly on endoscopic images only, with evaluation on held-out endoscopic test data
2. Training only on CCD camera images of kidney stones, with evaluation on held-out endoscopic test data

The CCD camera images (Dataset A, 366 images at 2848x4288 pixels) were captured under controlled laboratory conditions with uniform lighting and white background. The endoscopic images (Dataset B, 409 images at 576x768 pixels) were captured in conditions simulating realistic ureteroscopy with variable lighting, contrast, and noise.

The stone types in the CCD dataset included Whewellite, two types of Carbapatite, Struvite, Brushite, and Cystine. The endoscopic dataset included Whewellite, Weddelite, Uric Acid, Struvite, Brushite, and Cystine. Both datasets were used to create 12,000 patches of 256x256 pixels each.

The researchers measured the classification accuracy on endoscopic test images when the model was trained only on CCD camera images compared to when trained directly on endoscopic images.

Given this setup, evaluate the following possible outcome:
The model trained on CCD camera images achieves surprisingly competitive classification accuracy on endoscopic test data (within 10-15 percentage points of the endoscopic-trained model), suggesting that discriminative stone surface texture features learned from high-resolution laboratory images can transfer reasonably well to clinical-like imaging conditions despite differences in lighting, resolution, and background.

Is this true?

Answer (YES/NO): NO